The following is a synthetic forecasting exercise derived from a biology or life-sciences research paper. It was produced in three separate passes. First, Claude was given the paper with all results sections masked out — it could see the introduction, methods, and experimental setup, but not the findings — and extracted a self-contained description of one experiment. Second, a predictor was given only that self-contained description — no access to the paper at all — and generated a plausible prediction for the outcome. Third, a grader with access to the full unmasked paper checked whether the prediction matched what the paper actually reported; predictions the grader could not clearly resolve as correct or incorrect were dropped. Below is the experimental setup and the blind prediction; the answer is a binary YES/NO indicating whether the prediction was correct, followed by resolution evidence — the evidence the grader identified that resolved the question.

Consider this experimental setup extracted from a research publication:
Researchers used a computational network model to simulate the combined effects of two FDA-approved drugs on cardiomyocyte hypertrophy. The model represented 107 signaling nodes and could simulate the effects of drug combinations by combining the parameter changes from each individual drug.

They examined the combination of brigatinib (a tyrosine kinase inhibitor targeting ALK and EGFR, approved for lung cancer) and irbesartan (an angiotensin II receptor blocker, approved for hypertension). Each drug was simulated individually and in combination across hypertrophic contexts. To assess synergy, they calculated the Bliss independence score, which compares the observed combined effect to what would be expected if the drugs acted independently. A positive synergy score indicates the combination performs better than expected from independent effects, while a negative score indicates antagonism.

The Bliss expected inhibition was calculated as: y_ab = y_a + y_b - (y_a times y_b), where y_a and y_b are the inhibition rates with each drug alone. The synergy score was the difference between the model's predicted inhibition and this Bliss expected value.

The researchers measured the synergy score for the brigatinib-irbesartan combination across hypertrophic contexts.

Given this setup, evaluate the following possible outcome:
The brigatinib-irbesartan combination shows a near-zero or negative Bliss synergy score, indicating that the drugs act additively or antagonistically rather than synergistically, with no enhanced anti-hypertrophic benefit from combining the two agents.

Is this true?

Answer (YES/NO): NO